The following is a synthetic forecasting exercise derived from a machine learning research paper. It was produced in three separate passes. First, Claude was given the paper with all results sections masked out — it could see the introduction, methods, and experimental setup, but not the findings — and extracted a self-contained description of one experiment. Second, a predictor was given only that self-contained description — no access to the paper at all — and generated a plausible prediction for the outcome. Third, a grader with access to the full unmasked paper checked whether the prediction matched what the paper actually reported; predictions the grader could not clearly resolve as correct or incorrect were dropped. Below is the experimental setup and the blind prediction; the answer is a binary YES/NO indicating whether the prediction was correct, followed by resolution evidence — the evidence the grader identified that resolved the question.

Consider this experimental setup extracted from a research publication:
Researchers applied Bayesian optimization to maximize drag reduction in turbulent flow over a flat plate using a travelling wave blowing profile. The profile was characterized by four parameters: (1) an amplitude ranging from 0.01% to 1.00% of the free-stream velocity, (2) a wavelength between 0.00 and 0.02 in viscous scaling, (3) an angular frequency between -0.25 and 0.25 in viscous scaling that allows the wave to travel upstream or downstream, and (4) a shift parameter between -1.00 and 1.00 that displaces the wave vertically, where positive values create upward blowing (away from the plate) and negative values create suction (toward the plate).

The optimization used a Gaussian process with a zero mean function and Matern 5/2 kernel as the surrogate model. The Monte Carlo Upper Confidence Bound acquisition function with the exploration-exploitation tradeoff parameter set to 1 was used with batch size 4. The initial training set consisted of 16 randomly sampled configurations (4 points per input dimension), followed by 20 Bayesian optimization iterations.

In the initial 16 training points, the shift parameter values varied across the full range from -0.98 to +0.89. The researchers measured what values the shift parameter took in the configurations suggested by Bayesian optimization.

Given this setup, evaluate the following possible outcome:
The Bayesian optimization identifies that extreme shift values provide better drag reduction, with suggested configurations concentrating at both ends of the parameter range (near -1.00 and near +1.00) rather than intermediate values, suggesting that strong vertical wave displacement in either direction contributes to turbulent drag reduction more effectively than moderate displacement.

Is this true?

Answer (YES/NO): NO